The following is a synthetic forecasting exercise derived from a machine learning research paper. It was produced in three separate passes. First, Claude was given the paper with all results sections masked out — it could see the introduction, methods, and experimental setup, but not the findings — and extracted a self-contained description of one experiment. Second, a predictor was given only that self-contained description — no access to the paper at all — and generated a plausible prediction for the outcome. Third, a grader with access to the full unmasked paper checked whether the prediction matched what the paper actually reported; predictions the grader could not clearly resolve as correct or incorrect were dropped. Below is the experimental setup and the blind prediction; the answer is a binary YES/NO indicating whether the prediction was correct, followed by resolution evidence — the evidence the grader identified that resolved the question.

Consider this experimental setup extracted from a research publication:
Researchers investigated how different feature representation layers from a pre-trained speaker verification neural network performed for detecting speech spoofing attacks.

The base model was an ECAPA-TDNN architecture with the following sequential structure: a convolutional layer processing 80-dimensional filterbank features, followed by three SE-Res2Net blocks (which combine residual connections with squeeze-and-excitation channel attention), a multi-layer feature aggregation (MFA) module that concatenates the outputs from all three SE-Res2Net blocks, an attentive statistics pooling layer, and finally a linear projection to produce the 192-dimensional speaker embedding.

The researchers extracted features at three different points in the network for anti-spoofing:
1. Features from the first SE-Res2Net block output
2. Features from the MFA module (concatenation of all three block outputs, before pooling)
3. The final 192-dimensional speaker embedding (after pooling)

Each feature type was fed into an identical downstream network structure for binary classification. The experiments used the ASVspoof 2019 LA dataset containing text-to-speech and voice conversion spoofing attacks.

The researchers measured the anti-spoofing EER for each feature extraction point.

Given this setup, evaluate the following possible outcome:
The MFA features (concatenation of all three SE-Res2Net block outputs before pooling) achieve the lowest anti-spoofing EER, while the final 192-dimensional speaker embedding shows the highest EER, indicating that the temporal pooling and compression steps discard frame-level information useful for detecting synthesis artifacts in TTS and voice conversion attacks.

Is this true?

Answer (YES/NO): YES